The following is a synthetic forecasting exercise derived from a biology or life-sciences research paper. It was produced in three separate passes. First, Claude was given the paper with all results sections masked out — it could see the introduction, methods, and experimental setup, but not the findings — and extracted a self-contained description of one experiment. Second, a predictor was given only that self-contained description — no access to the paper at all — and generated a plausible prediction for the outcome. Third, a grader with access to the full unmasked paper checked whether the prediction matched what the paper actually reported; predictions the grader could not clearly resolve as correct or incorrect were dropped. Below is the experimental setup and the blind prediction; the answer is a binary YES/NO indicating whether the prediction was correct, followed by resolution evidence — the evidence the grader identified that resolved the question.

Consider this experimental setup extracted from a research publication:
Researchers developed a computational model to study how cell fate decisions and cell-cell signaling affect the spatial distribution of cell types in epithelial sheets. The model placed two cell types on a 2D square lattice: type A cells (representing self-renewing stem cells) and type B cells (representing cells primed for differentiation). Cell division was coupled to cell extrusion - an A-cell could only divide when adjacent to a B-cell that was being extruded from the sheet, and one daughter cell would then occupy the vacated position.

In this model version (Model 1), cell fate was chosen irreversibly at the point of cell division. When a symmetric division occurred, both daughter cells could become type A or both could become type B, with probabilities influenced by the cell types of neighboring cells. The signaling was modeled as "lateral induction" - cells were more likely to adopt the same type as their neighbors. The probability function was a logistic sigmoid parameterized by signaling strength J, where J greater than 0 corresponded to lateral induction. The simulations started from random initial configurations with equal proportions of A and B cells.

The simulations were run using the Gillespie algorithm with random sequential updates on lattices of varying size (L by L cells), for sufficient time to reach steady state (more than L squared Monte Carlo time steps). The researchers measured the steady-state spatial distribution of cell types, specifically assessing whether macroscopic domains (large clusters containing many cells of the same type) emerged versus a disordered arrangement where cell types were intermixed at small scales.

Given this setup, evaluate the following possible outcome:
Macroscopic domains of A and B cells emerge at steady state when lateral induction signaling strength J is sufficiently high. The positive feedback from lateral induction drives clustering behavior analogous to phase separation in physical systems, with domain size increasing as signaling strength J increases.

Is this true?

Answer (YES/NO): NO